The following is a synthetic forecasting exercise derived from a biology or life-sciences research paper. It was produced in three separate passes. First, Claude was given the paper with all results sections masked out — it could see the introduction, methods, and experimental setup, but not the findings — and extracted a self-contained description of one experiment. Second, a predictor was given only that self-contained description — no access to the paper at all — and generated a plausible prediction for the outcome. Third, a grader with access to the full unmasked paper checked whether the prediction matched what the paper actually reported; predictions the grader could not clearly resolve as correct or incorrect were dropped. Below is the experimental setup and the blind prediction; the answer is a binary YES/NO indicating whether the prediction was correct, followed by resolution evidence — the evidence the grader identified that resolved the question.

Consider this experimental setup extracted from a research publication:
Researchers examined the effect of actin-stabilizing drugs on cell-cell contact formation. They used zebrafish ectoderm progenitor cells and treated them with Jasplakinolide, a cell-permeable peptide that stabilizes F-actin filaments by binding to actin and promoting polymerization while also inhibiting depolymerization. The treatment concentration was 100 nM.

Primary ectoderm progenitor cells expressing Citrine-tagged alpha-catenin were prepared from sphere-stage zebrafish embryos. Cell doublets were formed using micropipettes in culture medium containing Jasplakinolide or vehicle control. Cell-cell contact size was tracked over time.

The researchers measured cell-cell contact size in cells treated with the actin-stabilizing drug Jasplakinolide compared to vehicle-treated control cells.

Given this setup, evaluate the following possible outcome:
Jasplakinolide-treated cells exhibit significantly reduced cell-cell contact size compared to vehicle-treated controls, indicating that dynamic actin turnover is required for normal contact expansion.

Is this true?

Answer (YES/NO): YES